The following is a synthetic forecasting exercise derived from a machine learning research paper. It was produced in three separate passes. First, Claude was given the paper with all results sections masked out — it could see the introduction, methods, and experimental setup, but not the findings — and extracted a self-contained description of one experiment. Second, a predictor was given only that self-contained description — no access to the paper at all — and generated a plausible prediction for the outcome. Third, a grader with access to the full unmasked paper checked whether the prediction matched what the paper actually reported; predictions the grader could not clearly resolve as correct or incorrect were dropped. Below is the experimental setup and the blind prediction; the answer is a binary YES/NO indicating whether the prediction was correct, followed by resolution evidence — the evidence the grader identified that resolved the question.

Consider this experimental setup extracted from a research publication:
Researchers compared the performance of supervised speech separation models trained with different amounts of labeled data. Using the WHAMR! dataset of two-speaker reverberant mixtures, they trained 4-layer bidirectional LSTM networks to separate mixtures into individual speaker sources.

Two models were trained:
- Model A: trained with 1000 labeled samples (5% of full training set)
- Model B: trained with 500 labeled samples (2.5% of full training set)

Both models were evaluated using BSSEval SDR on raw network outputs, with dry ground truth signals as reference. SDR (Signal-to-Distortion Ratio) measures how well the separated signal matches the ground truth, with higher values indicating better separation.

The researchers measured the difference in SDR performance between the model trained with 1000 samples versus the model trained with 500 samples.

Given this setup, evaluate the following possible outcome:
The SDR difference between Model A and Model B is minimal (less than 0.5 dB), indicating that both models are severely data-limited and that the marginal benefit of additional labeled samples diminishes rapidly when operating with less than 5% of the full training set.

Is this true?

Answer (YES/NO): NO